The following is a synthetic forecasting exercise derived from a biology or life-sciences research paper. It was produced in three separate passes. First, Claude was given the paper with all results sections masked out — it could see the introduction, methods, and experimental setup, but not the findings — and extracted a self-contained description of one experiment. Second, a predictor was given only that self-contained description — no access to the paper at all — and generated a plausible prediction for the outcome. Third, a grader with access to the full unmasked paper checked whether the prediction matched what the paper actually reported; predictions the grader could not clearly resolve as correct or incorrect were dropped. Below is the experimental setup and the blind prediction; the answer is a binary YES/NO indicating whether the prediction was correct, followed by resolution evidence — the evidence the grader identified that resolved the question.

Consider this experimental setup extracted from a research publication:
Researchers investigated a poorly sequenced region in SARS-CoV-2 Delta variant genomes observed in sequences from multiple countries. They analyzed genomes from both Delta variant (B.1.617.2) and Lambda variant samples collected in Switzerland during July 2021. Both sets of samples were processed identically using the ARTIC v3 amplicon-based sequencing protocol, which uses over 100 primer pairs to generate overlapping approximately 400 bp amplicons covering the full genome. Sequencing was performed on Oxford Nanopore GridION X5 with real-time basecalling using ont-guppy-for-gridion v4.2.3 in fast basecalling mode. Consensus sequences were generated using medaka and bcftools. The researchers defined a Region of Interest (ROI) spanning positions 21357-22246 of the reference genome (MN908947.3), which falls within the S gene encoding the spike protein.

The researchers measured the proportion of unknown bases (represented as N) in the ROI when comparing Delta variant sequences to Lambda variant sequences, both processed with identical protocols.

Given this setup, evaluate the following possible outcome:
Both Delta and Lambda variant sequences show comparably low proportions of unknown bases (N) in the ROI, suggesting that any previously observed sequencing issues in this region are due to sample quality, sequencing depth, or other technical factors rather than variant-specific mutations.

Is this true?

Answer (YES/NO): NO